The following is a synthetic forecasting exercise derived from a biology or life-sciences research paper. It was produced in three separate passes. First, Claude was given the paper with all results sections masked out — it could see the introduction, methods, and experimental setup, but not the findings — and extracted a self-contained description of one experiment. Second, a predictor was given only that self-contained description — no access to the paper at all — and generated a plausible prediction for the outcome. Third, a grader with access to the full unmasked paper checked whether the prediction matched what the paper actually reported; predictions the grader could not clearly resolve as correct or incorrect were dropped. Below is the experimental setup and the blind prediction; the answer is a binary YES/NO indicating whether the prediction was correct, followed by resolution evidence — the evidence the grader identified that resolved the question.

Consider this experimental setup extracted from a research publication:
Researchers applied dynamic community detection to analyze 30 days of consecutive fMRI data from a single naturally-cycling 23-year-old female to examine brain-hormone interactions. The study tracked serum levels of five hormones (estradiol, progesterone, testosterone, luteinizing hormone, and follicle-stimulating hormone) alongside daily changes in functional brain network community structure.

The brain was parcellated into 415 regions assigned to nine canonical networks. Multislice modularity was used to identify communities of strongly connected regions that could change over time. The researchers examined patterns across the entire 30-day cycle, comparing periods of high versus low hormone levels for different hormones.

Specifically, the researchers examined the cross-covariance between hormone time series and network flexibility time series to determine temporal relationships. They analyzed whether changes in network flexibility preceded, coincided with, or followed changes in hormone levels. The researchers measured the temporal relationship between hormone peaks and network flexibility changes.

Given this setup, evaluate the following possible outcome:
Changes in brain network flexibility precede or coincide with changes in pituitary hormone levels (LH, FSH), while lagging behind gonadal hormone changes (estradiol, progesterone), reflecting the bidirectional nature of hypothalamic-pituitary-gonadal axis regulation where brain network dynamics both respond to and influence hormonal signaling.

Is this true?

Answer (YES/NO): NO